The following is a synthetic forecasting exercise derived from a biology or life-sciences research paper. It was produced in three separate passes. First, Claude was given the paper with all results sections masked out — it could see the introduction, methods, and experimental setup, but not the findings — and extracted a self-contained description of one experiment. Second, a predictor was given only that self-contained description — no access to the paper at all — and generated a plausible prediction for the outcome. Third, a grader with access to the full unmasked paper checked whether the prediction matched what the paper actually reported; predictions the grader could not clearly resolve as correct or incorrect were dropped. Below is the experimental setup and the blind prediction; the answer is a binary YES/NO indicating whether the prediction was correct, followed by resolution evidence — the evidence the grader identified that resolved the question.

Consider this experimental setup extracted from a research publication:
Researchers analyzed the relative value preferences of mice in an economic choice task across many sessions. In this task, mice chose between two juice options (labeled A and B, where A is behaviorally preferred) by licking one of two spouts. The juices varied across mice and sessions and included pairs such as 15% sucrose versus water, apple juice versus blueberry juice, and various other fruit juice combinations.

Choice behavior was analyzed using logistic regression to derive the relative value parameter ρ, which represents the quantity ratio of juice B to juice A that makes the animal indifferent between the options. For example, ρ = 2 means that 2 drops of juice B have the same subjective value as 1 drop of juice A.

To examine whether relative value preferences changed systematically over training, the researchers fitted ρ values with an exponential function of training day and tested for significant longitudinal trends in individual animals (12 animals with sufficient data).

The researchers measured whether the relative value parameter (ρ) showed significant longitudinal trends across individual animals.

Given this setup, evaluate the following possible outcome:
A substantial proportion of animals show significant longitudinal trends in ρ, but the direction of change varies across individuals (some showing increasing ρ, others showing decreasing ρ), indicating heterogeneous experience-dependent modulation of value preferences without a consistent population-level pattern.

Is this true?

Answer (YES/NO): NO